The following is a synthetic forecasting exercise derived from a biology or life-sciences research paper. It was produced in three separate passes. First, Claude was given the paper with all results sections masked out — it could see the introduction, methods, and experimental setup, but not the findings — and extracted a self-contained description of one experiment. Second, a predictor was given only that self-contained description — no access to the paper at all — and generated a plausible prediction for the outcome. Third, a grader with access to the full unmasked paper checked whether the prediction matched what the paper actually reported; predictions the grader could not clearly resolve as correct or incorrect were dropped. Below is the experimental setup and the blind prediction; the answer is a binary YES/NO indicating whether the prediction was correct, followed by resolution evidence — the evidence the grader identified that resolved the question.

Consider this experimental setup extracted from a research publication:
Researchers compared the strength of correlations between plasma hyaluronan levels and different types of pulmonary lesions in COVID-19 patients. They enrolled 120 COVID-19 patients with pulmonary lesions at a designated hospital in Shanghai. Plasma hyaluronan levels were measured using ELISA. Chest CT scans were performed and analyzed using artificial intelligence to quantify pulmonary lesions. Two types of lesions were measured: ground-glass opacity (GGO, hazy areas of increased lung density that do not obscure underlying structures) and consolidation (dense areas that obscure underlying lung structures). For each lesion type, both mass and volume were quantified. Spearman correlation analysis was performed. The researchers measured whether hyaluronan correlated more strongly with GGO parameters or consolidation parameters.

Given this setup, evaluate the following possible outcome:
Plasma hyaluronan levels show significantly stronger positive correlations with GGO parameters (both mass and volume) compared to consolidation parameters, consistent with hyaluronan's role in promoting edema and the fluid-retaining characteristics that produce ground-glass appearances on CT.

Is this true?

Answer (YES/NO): NO